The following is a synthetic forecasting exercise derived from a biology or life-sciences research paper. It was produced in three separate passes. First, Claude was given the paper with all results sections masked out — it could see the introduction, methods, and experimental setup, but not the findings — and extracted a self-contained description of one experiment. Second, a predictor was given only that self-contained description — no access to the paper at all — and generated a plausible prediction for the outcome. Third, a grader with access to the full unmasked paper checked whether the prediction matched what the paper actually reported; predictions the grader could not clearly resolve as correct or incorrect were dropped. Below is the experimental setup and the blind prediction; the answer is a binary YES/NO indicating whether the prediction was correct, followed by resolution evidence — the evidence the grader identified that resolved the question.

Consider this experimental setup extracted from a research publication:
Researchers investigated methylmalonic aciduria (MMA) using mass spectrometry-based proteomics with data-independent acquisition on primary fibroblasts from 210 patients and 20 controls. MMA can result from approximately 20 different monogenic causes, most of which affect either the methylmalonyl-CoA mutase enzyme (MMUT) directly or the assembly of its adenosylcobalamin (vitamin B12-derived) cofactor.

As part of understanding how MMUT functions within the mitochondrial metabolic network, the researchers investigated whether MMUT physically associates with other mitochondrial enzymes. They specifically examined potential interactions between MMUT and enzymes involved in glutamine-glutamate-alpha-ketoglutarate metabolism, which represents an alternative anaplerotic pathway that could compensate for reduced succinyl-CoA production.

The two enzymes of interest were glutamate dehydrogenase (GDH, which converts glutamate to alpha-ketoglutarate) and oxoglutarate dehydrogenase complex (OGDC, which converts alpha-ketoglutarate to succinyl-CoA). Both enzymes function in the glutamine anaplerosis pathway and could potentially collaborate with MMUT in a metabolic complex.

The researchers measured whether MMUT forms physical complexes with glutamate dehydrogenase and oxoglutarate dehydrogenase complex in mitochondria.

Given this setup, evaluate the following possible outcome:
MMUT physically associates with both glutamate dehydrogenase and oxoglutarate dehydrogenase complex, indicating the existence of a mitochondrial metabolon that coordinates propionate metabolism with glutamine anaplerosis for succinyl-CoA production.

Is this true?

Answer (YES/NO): YES